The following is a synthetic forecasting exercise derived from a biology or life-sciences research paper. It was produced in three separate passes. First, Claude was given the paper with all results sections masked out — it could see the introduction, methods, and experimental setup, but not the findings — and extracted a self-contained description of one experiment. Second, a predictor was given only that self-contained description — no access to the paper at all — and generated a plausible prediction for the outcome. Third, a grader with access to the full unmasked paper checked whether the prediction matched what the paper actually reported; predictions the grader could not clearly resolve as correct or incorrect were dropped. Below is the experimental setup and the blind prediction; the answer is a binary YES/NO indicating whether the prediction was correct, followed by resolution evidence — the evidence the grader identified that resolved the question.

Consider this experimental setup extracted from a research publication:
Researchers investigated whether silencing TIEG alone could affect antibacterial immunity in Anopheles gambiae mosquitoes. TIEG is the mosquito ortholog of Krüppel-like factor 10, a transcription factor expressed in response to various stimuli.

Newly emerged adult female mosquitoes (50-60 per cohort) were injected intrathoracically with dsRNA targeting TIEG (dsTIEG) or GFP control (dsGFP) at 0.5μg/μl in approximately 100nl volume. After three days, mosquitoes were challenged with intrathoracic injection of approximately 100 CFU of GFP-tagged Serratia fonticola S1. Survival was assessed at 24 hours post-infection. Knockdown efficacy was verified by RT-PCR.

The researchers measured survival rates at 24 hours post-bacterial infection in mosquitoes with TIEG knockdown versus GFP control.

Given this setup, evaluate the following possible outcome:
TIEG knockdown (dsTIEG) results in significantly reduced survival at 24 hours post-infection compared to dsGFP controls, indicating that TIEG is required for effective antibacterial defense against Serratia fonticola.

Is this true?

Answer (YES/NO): NO